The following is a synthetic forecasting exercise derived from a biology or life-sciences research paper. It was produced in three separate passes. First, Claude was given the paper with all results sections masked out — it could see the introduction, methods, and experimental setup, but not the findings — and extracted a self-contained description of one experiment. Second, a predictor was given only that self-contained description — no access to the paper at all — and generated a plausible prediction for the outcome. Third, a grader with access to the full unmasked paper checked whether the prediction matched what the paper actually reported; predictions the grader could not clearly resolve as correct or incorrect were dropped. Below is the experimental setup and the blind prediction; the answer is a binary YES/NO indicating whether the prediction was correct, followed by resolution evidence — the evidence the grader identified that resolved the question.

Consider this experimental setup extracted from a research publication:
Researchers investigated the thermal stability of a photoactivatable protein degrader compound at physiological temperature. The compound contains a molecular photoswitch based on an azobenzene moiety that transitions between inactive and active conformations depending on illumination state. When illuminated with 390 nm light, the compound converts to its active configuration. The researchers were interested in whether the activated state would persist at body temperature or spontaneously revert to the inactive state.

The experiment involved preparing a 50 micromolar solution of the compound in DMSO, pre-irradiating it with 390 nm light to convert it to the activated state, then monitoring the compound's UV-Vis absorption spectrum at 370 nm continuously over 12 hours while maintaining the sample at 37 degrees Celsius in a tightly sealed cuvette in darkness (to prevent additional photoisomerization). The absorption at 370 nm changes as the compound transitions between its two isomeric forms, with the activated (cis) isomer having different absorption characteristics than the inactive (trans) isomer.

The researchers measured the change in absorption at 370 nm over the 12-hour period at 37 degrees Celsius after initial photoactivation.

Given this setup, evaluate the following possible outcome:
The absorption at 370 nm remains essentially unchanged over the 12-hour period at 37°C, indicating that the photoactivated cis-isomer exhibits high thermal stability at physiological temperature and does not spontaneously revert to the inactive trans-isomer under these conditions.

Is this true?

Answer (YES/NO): NO